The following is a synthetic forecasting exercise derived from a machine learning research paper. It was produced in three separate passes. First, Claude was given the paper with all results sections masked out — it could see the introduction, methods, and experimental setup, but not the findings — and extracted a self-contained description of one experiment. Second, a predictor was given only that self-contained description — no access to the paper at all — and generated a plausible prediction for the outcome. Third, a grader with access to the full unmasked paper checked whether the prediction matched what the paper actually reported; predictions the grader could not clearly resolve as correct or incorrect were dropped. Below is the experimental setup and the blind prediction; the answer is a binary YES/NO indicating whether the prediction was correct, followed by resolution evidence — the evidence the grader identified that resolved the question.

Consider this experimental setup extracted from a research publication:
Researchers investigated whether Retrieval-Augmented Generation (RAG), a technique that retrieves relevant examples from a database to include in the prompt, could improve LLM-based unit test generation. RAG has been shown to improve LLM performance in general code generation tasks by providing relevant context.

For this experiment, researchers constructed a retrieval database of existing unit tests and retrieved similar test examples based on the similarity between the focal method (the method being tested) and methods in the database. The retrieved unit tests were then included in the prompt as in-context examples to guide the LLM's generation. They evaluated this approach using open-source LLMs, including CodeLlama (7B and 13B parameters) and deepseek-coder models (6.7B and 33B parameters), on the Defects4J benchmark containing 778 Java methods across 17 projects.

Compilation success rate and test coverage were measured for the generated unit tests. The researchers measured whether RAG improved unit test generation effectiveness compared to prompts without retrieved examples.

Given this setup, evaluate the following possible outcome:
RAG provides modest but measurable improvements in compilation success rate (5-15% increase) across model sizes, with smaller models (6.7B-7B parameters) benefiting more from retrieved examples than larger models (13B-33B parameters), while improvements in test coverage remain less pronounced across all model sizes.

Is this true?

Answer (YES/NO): NO